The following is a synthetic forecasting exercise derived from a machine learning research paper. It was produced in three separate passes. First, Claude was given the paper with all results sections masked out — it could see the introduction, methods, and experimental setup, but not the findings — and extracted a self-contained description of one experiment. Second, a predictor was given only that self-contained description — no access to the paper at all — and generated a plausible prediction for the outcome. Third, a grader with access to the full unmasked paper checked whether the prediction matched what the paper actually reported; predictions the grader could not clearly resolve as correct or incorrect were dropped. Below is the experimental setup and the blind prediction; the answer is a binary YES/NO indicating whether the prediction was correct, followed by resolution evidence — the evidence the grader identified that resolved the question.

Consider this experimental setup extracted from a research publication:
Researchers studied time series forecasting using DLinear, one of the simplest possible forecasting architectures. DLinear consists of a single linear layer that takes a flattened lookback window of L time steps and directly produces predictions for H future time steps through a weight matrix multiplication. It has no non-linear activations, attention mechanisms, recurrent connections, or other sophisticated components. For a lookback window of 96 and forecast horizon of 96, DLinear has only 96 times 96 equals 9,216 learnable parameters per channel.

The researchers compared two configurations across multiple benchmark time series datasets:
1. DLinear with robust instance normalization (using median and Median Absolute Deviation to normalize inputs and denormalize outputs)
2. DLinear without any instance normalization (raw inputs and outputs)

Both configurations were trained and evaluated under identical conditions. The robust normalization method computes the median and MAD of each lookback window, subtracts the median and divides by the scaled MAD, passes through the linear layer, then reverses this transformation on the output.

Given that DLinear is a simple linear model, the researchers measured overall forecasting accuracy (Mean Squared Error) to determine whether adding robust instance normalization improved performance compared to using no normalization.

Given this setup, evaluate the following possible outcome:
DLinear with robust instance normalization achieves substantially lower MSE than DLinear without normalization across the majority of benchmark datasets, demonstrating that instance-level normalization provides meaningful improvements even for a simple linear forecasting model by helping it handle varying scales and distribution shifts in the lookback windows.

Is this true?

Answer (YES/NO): NO